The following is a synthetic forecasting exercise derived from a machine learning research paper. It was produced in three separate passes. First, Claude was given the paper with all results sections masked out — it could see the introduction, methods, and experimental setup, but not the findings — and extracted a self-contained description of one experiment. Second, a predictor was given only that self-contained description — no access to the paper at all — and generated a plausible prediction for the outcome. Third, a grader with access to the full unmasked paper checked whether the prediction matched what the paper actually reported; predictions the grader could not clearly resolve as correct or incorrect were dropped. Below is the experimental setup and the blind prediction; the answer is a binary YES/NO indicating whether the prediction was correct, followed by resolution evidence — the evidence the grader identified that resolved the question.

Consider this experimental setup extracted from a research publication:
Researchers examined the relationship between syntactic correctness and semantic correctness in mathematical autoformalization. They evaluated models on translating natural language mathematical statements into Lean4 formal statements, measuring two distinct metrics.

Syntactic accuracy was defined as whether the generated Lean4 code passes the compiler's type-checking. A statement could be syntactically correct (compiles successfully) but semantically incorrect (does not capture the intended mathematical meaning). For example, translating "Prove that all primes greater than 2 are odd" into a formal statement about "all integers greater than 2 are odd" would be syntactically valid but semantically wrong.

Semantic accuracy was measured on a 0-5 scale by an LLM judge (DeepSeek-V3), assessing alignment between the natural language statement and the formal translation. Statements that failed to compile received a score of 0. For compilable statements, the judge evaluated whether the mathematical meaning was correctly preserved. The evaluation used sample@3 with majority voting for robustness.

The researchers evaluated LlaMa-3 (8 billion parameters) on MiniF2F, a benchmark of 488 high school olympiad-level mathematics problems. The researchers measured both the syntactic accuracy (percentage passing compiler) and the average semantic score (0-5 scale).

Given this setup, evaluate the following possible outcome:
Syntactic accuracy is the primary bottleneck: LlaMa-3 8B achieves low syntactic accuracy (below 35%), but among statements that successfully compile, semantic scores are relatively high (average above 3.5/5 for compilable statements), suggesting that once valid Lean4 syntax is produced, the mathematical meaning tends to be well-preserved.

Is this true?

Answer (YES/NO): NO